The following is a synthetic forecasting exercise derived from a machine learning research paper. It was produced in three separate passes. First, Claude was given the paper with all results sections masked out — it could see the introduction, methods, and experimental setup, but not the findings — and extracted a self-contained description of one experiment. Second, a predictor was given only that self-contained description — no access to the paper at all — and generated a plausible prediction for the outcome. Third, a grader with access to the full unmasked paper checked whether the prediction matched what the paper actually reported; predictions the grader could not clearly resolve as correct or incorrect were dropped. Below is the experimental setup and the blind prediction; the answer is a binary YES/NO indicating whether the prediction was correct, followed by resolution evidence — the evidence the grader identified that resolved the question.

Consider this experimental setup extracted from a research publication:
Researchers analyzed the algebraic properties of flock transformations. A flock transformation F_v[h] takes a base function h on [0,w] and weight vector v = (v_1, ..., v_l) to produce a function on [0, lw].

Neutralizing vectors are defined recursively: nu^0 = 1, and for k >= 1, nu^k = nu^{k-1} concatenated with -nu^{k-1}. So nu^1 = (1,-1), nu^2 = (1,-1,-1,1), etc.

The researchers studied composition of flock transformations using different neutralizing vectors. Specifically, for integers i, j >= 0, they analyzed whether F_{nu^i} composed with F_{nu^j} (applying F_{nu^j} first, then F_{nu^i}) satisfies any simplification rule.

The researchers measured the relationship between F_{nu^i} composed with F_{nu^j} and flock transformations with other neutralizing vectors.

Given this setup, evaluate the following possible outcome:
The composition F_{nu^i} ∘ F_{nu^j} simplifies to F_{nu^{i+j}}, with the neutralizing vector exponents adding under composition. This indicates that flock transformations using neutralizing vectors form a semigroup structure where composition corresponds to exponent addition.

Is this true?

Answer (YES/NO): YES